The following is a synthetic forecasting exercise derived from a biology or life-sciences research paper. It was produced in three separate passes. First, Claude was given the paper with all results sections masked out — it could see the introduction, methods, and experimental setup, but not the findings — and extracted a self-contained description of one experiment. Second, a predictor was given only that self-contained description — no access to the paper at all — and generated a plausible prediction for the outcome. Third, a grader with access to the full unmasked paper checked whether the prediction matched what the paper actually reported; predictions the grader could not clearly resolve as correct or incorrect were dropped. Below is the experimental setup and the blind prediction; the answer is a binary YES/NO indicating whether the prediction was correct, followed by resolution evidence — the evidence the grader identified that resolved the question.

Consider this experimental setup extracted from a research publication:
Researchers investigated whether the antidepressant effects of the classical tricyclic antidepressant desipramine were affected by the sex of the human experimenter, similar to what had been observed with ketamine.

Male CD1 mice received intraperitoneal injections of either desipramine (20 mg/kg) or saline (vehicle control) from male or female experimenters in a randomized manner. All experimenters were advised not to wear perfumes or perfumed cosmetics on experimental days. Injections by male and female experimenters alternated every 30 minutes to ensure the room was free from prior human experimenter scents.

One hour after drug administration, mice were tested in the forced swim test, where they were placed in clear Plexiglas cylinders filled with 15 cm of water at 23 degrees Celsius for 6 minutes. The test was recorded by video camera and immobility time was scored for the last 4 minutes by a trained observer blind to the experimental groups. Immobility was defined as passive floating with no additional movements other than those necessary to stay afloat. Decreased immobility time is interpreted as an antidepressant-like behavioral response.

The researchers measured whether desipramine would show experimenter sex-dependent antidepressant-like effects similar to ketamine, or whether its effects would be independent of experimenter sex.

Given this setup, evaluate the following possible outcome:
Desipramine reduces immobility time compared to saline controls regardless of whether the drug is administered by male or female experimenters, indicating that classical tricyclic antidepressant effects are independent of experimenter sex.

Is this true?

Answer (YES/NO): YES